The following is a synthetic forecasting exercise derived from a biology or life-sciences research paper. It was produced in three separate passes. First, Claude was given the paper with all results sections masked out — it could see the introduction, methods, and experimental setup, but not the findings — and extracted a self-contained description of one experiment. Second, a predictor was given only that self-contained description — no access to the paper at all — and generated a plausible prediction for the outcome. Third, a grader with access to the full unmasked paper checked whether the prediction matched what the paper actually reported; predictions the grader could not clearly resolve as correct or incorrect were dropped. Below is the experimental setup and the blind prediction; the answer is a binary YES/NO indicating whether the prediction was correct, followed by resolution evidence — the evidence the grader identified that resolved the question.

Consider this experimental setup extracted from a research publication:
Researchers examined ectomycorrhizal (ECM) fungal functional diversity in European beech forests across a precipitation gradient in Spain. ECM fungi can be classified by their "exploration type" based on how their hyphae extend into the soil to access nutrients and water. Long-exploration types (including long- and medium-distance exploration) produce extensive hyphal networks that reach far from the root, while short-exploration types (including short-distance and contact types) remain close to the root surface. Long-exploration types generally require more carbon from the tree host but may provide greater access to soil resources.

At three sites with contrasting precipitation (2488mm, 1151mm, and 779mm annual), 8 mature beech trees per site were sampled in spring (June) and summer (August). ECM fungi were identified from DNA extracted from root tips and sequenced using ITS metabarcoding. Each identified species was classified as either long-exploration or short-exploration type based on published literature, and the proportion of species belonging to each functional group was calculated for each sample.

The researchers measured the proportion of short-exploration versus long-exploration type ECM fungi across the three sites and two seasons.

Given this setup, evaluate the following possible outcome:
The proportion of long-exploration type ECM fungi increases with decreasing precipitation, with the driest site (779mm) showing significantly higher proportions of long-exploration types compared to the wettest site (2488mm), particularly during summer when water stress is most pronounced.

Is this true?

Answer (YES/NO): NO